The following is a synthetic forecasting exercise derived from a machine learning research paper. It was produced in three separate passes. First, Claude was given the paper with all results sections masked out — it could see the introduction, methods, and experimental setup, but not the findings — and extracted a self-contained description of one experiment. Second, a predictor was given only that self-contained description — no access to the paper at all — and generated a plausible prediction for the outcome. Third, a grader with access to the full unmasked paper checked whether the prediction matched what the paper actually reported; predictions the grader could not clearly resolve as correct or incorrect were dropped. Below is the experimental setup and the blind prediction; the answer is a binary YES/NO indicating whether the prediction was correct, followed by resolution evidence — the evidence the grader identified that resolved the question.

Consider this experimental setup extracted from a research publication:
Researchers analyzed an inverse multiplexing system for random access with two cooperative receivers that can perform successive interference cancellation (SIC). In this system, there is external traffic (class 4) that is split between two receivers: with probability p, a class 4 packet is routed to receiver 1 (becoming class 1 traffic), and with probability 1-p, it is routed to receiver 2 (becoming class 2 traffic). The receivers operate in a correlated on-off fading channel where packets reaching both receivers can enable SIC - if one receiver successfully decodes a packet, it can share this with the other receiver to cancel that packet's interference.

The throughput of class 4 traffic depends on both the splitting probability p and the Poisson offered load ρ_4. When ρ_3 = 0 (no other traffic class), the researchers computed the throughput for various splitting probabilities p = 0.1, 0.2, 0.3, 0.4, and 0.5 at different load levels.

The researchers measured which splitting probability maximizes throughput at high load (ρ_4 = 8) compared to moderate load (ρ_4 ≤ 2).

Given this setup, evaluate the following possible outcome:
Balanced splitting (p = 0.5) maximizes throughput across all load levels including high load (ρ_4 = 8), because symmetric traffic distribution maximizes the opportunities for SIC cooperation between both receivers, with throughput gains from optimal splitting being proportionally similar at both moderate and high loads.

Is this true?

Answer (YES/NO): NO